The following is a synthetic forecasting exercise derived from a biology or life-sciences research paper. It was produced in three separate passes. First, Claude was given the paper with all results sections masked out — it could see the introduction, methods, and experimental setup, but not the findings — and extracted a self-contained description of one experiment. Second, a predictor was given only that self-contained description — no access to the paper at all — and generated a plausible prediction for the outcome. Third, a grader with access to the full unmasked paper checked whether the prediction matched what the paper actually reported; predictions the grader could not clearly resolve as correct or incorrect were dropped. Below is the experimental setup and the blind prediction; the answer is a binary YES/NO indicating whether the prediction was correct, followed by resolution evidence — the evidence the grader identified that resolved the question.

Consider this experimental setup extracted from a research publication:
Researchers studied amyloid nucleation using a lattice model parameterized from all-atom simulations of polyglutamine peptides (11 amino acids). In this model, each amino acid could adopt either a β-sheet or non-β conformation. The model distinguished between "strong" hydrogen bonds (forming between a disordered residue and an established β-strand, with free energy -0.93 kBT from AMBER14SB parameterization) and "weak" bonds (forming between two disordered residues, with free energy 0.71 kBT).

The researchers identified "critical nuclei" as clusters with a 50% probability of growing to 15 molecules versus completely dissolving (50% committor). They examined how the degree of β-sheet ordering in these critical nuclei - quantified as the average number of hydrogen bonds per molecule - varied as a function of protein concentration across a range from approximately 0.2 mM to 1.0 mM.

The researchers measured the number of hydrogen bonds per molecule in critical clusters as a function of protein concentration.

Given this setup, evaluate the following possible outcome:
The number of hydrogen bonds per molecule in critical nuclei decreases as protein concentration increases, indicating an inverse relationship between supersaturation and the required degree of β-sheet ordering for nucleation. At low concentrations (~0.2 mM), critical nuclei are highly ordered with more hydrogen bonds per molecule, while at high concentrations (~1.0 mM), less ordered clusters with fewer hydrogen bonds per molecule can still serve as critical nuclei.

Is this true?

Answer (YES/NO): YES